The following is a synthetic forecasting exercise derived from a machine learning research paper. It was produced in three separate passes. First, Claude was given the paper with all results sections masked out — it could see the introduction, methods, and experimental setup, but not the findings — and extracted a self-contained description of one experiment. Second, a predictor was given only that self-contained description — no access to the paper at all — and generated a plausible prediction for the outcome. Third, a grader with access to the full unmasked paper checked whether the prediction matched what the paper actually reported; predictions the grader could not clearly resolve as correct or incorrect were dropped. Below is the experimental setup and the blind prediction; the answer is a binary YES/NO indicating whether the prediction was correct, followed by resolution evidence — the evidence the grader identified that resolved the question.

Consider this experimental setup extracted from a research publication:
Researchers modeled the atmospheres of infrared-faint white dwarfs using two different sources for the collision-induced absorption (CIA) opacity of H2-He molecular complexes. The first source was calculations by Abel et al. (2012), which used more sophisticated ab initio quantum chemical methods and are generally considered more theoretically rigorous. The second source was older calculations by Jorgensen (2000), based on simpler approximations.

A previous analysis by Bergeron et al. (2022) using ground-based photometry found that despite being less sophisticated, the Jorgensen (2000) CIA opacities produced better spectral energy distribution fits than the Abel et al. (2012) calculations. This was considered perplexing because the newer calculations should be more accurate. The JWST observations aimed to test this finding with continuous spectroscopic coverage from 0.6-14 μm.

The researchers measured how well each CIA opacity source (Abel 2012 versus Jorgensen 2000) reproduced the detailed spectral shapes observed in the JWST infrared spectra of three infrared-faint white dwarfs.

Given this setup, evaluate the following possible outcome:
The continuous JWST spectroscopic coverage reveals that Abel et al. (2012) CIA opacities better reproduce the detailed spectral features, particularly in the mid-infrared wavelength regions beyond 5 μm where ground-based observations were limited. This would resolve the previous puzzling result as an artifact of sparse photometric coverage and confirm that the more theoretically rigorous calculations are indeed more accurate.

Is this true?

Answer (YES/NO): NO